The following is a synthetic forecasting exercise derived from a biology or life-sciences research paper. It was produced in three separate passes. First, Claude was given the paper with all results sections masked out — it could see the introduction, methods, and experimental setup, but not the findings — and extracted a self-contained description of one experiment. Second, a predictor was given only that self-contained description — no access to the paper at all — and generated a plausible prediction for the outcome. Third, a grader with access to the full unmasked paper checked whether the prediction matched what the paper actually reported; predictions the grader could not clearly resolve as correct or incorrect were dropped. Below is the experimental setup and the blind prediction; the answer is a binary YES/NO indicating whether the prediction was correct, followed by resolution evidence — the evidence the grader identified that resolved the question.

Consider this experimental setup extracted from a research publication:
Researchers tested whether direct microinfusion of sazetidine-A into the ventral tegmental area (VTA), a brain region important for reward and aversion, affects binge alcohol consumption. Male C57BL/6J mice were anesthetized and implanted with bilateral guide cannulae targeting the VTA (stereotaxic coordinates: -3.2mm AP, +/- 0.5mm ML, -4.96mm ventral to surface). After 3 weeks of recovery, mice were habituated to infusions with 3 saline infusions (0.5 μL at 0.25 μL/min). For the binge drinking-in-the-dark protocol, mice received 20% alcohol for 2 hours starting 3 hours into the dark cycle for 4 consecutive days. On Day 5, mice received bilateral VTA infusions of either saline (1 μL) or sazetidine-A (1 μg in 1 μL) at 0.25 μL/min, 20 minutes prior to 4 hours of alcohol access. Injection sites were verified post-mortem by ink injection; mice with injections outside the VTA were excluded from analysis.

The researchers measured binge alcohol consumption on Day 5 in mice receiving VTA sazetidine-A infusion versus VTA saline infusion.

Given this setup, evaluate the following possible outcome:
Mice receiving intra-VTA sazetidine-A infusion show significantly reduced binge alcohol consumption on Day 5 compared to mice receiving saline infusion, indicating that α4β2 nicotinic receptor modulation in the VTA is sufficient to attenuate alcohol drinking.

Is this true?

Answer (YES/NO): NO